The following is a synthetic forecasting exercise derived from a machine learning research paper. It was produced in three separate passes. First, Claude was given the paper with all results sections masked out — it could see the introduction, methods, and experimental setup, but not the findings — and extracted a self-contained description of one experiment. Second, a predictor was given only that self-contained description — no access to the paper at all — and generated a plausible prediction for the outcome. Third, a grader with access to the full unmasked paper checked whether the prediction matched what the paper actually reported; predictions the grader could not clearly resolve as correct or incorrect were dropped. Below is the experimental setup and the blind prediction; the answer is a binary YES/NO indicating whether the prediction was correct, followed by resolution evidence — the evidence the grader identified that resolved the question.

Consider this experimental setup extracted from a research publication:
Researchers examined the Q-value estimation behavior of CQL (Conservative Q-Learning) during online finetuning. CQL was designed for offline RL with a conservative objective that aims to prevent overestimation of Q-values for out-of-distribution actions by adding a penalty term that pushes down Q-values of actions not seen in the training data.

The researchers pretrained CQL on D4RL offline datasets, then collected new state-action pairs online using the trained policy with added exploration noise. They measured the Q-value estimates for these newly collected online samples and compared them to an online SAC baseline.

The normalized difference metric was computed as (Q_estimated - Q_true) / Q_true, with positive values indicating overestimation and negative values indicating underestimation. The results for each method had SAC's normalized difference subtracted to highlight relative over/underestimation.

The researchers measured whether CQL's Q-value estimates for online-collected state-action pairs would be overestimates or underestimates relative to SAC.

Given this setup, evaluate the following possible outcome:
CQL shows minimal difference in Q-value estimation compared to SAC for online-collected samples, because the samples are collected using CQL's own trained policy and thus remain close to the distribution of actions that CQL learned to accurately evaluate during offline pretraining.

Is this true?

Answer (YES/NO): NO